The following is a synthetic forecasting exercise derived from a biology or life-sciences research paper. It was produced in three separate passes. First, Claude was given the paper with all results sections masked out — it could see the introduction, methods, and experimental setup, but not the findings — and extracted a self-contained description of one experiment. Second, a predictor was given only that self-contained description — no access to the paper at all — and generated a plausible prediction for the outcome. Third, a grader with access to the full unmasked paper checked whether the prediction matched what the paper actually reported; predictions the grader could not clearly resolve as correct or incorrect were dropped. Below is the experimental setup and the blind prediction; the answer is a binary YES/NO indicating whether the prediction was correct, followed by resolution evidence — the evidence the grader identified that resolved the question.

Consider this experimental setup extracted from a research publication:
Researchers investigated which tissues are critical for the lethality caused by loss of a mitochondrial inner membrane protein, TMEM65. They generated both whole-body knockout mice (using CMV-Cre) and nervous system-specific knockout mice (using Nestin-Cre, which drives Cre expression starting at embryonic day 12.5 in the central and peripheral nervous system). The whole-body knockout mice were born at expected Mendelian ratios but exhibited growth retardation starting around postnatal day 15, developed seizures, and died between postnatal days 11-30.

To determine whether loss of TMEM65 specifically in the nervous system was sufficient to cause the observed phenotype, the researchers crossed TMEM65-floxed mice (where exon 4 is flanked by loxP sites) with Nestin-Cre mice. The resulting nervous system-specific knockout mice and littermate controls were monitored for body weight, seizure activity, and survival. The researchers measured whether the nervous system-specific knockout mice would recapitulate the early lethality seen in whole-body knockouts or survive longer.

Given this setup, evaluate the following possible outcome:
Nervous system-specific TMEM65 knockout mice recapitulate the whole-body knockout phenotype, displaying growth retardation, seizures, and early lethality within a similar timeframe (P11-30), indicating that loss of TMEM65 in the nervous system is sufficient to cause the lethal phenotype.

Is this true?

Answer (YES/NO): YES